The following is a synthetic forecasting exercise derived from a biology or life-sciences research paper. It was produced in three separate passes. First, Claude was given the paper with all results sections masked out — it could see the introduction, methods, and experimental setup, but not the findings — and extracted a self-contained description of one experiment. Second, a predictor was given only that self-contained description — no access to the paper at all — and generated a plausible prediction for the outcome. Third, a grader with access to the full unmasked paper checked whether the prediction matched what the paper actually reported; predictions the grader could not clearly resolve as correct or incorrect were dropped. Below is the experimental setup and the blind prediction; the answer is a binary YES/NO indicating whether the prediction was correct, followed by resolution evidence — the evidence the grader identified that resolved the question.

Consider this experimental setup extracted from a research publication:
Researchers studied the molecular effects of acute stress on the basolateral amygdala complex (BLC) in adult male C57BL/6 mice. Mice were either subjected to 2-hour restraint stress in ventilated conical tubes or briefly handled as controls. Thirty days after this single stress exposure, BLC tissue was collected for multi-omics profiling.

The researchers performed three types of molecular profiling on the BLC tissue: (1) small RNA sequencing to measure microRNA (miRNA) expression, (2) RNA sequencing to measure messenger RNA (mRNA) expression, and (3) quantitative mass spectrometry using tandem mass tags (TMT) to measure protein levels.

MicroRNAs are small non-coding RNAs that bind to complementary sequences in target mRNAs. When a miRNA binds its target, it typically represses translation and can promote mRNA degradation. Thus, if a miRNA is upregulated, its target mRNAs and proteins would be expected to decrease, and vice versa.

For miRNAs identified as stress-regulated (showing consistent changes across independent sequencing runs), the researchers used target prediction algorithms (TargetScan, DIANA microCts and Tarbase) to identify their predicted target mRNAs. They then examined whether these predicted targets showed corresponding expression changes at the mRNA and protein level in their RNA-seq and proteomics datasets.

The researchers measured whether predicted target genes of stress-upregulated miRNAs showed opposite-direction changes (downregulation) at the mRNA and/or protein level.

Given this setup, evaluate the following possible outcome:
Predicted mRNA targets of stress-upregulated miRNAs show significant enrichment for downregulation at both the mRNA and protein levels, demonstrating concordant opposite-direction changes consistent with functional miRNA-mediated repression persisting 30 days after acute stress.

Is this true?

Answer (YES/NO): NO